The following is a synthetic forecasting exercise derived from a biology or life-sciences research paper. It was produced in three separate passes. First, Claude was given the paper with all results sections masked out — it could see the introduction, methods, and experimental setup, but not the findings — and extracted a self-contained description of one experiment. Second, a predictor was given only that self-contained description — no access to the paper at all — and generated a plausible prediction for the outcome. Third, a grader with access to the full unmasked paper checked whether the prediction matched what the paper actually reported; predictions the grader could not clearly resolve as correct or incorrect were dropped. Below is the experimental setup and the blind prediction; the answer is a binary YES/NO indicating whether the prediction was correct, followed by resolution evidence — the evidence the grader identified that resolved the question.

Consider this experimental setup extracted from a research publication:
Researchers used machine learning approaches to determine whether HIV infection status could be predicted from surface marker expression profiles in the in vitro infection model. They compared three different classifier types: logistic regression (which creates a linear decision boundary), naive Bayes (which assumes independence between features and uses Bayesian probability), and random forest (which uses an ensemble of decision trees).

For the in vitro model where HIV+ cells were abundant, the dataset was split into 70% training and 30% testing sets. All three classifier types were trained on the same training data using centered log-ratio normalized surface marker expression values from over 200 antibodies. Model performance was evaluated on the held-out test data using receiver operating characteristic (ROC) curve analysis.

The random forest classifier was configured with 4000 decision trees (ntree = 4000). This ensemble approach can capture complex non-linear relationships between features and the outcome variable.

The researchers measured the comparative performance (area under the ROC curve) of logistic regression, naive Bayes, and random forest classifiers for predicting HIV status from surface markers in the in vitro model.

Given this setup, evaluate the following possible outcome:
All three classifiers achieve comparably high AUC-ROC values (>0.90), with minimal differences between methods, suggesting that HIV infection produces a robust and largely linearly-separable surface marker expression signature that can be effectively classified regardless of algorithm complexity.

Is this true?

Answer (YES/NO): NO